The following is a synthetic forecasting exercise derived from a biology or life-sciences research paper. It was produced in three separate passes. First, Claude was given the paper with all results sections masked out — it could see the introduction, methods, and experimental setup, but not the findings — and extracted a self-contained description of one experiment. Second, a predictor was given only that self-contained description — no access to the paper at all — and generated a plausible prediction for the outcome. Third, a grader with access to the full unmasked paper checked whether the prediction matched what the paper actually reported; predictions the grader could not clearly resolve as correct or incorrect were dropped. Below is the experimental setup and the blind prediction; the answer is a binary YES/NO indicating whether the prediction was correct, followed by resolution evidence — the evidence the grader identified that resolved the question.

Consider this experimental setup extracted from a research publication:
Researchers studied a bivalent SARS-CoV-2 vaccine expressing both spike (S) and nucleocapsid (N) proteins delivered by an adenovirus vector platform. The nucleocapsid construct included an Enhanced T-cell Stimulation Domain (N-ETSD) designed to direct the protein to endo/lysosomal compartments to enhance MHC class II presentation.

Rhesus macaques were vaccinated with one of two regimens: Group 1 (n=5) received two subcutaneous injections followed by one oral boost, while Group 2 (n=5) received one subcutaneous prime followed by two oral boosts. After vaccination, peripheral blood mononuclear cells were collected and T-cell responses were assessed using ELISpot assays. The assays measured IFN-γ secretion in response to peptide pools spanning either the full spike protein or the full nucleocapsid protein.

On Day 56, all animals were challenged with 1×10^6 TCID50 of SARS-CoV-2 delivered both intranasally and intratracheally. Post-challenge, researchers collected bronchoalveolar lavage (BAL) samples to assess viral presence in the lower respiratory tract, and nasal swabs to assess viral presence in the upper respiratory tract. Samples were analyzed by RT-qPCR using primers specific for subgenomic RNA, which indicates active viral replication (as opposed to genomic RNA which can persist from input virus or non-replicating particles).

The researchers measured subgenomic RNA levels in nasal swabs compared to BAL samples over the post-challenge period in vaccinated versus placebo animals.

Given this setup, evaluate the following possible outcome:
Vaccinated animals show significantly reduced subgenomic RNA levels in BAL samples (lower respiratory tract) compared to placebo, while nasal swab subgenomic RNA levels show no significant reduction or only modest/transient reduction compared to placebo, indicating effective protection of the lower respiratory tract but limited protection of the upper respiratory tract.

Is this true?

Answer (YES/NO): NO